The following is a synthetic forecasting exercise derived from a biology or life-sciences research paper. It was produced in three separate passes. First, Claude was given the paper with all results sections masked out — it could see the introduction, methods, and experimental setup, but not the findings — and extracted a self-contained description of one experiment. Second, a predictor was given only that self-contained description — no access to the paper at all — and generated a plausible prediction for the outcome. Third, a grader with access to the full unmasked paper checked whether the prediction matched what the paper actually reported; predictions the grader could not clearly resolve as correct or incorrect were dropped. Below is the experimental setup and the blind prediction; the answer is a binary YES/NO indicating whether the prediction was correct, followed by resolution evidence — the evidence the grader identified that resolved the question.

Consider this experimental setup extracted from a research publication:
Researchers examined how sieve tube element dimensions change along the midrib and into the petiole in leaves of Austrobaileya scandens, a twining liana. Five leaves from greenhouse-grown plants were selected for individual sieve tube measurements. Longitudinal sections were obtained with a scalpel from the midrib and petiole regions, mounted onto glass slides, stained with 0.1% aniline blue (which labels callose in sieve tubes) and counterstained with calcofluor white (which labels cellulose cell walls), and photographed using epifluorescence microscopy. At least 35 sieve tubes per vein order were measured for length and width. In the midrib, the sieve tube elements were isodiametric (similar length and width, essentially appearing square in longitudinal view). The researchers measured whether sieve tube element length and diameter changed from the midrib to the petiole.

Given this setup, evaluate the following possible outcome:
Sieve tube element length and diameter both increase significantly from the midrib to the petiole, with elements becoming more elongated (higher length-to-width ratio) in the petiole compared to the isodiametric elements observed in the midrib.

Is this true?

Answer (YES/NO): NO